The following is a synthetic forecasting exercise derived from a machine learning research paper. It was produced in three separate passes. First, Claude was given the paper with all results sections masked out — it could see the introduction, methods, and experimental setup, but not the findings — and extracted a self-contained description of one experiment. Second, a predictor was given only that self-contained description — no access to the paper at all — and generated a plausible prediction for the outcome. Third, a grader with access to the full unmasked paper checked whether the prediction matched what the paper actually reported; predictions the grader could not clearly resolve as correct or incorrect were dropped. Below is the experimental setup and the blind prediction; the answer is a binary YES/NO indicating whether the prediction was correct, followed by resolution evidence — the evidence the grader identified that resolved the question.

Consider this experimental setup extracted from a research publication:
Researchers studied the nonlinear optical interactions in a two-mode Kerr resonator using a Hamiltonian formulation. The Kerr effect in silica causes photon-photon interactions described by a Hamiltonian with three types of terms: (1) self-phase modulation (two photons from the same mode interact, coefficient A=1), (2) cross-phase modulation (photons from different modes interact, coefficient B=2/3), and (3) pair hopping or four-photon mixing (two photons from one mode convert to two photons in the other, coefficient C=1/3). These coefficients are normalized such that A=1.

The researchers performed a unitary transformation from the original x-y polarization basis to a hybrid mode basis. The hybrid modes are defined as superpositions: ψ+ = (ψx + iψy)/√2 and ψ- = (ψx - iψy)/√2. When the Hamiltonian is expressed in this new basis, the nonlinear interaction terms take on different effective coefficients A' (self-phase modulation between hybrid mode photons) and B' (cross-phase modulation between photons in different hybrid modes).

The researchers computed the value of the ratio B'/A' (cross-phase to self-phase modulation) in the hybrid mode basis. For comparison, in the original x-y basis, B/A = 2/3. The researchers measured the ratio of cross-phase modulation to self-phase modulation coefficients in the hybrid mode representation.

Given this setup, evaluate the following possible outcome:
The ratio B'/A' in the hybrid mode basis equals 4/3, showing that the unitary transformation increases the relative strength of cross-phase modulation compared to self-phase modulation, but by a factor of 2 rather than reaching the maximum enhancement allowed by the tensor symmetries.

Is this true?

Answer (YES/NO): NO